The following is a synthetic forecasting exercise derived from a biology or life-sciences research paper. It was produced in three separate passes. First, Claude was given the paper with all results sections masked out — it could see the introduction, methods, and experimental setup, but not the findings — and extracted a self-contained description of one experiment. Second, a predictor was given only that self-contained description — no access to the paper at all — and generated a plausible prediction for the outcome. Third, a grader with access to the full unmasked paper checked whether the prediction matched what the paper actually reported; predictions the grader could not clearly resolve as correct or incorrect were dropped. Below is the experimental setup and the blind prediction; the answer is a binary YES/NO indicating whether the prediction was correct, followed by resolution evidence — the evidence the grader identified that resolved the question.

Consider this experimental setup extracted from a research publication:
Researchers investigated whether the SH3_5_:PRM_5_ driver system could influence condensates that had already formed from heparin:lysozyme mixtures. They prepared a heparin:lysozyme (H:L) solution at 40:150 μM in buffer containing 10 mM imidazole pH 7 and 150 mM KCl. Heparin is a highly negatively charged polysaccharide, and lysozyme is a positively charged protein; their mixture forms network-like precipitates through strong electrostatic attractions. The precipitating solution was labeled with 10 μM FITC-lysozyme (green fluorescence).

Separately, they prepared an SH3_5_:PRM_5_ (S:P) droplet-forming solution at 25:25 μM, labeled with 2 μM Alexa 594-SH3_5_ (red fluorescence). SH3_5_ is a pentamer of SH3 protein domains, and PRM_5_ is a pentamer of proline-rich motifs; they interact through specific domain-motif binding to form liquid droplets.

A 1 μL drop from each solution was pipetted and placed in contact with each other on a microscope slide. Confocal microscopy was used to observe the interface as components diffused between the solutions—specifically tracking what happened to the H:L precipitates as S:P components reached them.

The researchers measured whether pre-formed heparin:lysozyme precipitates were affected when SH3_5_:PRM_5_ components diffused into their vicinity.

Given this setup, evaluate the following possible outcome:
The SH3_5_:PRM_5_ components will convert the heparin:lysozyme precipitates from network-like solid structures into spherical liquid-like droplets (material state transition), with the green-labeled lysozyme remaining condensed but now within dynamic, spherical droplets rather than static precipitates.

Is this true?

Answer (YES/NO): YES